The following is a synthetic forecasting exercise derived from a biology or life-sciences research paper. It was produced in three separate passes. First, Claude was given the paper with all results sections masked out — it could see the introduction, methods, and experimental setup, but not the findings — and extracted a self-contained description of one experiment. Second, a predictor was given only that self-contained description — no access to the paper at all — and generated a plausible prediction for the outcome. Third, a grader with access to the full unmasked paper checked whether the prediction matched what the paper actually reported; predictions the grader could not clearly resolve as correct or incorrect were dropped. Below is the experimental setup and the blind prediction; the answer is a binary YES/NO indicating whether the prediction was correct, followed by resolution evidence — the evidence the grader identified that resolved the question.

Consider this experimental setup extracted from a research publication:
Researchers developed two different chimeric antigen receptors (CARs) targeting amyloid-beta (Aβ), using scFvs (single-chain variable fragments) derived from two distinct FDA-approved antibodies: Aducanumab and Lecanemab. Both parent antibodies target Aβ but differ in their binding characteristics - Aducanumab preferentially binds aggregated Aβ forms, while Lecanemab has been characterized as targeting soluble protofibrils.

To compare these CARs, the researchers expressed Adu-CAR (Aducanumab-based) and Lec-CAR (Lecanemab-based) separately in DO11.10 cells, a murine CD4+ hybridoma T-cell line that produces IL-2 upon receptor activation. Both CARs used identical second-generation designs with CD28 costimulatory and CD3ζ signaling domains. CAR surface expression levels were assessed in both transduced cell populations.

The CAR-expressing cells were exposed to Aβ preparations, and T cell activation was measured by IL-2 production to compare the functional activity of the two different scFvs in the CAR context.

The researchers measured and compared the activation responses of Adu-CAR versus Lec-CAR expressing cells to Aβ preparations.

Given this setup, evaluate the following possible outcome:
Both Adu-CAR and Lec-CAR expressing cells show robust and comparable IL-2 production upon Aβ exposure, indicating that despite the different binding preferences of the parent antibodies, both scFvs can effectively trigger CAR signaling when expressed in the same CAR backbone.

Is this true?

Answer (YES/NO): NO